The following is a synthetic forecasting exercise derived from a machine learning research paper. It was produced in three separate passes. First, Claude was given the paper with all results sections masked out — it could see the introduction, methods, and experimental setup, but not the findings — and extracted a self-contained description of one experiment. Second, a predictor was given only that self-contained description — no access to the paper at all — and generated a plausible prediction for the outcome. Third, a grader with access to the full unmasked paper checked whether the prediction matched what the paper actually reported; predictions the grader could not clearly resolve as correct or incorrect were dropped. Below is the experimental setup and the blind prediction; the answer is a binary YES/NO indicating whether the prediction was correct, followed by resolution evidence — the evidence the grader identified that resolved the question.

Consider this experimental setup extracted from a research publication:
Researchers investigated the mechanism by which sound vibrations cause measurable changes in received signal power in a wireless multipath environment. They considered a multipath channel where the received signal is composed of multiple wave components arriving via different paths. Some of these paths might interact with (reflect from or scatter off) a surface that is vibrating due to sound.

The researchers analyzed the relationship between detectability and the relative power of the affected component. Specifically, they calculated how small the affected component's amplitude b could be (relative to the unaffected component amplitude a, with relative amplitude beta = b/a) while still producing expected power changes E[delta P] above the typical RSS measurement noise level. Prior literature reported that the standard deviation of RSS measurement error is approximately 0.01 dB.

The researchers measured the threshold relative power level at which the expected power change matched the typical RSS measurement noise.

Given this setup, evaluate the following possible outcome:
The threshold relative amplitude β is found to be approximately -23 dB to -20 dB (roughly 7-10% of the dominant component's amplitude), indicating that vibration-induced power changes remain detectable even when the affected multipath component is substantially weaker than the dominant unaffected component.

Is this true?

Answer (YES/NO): NO